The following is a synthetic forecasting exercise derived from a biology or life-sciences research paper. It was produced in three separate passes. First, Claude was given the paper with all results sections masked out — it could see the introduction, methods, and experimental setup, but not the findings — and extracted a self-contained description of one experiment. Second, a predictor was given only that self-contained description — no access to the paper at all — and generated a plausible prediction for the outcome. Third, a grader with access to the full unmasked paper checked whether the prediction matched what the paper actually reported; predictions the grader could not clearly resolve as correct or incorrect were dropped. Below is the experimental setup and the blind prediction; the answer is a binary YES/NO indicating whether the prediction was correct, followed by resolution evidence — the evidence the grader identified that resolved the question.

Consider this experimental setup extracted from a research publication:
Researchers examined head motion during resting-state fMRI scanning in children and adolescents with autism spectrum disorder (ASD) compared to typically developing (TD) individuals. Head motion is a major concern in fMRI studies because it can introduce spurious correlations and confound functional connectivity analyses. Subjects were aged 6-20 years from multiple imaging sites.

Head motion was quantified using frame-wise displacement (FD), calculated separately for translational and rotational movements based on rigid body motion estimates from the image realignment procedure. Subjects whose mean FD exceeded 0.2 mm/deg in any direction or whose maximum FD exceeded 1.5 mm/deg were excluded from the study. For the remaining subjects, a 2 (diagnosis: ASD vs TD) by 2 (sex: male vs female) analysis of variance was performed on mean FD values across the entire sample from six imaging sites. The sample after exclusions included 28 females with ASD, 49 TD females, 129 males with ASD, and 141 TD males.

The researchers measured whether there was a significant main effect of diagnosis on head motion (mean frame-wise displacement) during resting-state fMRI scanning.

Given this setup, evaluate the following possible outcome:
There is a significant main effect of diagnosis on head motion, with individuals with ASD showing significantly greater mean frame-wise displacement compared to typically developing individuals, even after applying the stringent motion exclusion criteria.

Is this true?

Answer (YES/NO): YES